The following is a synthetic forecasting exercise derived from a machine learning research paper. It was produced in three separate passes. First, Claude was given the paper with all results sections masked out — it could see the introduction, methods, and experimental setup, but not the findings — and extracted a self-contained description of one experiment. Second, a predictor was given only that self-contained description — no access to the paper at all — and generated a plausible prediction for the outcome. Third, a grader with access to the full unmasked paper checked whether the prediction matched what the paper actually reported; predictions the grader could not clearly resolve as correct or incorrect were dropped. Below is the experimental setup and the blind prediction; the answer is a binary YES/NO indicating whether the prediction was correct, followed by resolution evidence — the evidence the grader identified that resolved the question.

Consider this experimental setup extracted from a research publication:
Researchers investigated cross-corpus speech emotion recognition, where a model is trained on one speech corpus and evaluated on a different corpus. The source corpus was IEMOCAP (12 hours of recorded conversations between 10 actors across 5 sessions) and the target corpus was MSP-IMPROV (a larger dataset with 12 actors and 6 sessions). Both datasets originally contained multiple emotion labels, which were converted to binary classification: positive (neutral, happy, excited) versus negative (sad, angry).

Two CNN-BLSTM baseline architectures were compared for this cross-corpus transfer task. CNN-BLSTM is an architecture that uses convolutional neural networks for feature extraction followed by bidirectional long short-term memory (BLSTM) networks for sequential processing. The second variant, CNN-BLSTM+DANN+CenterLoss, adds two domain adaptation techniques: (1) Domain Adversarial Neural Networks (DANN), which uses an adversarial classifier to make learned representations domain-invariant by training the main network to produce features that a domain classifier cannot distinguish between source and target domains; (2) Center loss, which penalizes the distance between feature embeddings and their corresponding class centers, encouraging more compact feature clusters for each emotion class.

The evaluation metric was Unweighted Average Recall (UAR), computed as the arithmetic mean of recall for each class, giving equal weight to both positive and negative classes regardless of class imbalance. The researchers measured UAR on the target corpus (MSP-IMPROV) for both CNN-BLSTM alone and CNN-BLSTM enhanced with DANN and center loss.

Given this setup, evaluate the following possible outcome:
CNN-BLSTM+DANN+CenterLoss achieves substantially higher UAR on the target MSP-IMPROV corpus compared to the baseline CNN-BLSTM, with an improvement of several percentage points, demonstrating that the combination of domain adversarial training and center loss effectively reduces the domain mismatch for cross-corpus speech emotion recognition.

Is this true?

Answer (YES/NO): NO